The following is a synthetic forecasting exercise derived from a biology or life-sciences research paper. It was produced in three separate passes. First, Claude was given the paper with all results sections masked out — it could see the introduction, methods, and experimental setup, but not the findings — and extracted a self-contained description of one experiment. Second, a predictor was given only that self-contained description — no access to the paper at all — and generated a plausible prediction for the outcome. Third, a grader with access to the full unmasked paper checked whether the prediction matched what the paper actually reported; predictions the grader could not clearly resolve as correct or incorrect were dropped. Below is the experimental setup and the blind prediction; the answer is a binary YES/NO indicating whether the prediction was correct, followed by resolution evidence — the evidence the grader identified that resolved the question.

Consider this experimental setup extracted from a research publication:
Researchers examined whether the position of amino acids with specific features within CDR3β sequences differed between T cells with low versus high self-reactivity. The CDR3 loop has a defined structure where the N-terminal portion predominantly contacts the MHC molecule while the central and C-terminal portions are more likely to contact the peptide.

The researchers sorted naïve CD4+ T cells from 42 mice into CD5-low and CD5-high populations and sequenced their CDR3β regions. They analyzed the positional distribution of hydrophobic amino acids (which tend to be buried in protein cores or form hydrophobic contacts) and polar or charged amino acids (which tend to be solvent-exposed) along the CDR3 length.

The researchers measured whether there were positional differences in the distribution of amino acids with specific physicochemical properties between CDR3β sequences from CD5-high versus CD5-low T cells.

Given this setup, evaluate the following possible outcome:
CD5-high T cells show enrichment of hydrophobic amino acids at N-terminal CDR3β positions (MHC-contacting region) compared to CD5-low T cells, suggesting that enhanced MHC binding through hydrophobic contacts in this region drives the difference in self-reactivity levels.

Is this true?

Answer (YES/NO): NO